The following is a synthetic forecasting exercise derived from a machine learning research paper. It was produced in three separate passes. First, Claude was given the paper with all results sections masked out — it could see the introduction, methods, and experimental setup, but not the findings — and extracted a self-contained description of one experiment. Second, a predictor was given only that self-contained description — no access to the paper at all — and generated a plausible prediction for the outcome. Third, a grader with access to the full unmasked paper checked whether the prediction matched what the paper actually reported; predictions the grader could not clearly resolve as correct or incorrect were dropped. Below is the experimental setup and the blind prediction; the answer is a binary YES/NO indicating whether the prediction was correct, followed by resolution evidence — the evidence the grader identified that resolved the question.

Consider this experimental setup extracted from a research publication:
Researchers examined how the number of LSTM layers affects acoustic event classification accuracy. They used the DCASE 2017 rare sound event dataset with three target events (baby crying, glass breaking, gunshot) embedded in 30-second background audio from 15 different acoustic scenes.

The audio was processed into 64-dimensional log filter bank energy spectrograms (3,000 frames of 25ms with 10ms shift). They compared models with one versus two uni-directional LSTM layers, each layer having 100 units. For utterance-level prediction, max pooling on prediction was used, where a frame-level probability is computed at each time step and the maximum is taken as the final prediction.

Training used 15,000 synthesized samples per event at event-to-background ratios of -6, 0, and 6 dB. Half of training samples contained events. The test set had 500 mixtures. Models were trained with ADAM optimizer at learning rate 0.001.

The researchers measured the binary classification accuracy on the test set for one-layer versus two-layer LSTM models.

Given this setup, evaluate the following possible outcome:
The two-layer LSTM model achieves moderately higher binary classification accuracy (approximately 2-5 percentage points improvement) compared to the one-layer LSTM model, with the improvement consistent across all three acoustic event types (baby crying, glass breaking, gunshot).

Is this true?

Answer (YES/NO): NO